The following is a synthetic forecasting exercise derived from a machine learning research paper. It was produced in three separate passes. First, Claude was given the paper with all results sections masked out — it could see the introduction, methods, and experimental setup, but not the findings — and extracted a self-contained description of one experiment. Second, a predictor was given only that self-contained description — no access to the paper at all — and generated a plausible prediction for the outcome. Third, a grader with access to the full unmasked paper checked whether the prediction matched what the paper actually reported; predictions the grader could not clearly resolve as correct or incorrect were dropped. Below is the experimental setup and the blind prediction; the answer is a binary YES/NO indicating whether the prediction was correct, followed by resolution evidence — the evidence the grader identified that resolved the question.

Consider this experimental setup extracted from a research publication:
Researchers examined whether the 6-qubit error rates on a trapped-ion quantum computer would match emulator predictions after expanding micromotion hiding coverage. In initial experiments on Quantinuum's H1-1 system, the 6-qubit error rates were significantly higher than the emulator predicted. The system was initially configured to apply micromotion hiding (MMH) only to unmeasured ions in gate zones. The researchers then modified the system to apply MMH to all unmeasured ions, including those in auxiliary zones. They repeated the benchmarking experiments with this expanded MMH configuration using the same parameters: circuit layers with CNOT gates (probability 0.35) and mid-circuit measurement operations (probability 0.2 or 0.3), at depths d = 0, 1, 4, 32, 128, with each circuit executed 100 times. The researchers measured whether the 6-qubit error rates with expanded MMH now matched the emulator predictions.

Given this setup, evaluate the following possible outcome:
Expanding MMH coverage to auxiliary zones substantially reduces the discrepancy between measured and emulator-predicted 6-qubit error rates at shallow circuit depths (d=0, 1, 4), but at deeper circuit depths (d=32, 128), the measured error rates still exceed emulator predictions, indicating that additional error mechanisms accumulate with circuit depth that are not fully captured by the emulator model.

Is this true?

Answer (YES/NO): NO